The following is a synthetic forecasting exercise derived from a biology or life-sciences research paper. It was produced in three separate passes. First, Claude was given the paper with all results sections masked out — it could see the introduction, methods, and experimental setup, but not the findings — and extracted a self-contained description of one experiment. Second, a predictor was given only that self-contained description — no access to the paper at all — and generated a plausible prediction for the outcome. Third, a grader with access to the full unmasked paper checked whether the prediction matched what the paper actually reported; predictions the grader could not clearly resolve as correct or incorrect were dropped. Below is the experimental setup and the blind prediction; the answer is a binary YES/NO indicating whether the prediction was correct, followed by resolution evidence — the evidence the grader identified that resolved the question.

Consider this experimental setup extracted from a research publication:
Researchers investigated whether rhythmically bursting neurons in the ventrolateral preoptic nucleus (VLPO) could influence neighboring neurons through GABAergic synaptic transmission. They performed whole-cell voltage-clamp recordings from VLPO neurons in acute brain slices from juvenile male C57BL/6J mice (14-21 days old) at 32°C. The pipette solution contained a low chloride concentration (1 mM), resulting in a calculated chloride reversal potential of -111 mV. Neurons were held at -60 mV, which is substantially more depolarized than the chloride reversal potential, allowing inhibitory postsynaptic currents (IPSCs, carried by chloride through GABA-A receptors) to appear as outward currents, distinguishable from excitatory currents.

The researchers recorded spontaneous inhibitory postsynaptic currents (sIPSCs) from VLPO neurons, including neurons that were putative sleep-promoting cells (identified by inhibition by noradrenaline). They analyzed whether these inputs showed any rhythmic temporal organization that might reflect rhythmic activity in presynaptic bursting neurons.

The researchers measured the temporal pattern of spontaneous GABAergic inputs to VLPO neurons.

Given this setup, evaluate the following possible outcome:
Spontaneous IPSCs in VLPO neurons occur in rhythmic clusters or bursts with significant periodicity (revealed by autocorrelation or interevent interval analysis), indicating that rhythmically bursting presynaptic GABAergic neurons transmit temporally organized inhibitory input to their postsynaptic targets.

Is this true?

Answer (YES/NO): YES